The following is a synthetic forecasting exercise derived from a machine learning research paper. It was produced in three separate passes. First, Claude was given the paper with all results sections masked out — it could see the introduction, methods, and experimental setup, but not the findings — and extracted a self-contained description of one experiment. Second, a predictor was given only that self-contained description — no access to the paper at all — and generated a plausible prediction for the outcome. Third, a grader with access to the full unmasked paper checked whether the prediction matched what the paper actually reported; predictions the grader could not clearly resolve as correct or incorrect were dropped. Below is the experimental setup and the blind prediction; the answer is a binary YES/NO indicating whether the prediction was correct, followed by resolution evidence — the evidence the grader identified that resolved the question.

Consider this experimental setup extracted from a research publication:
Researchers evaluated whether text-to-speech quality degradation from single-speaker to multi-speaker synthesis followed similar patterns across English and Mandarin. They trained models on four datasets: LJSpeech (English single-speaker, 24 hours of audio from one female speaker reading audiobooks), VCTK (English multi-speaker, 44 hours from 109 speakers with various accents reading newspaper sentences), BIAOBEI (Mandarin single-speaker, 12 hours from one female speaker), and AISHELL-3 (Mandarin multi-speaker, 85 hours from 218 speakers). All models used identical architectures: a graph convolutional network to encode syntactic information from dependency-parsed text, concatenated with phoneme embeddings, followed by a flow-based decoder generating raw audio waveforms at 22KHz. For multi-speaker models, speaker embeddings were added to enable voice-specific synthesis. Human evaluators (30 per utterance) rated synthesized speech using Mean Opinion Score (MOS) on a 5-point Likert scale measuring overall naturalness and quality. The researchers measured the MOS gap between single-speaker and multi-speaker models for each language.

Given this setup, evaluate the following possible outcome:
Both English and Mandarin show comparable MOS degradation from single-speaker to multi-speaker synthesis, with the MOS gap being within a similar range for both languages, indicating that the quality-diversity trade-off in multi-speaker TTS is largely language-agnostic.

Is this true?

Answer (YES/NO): YES